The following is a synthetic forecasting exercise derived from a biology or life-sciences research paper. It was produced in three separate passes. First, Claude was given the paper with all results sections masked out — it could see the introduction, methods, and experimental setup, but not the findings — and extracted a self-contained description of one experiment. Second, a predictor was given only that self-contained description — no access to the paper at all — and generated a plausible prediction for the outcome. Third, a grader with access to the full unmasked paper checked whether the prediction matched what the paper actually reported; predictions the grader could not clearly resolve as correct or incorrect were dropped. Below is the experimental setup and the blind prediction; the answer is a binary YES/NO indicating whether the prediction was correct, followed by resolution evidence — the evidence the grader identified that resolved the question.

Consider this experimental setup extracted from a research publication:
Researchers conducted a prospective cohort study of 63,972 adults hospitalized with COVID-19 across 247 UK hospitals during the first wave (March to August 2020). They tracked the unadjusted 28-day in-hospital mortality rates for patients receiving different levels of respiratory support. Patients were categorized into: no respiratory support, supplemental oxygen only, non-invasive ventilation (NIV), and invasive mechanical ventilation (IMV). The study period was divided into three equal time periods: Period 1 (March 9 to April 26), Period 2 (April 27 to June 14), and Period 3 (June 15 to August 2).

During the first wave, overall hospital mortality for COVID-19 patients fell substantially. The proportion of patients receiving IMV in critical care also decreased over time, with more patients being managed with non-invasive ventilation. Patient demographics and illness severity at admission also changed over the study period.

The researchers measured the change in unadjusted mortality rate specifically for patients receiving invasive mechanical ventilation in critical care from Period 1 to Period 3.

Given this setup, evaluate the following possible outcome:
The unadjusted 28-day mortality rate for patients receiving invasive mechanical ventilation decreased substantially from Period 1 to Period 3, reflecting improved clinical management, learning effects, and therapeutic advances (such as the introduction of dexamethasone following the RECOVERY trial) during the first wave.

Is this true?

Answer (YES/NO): NO